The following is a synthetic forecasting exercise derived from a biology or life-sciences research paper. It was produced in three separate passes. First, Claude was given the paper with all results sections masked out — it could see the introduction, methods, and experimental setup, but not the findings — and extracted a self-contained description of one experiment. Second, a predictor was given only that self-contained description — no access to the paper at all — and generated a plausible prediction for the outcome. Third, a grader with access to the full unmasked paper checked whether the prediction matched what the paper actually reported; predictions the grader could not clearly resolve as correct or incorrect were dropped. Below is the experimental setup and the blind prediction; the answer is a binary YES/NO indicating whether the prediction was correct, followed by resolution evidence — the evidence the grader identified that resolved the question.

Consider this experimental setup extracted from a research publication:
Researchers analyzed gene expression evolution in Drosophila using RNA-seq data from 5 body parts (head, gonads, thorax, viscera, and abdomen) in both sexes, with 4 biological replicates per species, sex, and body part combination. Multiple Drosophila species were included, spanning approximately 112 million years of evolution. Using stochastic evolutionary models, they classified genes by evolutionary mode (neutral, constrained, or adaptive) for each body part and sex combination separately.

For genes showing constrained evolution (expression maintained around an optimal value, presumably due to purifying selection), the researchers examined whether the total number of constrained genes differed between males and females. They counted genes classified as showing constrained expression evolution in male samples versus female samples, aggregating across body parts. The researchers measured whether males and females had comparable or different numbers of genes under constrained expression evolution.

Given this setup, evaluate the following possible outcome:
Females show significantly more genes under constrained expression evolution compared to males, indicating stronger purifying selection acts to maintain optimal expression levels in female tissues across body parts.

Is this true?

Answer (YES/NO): YES